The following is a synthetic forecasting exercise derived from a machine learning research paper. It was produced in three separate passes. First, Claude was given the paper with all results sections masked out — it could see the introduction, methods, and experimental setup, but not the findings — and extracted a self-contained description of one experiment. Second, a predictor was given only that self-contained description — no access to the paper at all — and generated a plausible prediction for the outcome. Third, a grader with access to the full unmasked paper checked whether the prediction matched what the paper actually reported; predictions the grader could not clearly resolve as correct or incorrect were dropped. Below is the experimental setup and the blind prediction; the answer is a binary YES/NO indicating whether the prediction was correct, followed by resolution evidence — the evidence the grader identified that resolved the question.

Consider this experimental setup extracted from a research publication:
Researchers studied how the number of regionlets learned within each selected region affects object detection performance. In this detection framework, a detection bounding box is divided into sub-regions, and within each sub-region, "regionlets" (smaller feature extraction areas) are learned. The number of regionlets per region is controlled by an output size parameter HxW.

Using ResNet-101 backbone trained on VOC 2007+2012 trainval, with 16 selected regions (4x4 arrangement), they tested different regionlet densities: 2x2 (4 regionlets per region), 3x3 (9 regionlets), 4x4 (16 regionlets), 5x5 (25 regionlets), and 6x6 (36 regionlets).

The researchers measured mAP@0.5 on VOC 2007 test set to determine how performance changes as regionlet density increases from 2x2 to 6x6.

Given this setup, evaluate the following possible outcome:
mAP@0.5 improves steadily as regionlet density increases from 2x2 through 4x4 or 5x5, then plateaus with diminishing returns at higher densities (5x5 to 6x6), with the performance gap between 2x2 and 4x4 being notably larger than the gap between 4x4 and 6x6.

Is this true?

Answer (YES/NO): NO